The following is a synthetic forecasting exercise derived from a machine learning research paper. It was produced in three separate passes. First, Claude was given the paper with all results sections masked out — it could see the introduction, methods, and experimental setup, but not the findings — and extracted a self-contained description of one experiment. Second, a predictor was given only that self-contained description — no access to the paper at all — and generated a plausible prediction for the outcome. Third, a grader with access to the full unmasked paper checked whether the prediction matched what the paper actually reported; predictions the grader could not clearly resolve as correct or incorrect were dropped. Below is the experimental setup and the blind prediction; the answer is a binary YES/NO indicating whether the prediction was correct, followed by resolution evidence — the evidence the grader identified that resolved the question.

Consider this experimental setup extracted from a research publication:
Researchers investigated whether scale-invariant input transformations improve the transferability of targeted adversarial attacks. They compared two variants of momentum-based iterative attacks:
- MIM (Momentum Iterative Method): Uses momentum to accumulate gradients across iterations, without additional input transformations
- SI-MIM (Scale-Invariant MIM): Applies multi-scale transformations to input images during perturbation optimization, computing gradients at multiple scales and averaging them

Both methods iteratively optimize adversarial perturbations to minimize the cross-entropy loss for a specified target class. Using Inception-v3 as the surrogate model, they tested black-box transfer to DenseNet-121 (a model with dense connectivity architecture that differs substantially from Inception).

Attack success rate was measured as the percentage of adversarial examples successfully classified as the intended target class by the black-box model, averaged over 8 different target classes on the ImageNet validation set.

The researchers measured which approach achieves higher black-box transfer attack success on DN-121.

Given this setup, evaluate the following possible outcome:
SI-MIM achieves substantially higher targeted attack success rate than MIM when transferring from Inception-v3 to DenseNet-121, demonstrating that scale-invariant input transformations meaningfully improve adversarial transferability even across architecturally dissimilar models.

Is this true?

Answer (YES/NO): NO